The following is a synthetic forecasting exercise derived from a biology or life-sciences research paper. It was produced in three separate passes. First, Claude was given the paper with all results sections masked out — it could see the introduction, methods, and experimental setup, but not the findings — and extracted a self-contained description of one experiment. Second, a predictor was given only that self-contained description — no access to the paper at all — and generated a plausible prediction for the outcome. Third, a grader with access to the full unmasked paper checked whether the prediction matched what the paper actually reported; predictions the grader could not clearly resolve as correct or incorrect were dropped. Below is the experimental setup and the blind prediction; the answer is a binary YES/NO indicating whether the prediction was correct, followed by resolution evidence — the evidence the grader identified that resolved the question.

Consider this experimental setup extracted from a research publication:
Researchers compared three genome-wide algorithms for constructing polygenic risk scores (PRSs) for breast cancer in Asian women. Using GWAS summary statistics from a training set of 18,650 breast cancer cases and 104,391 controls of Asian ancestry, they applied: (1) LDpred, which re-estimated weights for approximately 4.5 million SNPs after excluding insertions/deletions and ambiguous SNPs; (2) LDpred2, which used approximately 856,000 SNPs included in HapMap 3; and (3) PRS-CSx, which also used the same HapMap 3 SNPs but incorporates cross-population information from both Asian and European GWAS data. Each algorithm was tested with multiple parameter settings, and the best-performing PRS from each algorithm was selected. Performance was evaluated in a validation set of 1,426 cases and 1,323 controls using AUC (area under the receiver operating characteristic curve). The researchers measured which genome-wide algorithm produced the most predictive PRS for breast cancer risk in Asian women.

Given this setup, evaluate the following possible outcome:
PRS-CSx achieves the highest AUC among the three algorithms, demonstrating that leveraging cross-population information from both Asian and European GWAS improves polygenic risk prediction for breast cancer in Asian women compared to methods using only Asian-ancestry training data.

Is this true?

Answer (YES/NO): YES